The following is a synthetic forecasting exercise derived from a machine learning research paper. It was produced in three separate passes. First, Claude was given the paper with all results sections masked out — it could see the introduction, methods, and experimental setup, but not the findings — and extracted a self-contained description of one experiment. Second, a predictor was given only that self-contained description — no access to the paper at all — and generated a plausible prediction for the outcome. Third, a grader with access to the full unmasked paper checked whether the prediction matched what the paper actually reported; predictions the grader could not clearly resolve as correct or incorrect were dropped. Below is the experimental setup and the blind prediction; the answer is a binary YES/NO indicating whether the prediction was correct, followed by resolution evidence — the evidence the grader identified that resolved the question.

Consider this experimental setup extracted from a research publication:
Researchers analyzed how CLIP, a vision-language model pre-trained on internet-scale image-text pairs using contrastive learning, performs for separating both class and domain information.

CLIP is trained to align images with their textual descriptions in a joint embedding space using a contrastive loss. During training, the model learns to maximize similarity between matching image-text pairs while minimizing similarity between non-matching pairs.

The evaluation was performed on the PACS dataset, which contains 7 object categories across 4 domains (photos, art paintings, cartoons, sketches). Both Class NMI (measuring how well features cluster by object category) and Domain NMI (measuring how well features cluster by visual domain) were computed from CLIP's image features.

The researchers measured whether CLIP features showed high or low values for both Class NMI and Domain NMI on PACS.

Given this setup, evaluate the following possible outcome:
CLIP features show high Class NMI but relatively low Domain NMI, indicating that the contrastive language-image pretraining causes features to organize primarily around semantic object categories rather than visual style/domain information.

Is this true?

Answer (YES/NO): NO